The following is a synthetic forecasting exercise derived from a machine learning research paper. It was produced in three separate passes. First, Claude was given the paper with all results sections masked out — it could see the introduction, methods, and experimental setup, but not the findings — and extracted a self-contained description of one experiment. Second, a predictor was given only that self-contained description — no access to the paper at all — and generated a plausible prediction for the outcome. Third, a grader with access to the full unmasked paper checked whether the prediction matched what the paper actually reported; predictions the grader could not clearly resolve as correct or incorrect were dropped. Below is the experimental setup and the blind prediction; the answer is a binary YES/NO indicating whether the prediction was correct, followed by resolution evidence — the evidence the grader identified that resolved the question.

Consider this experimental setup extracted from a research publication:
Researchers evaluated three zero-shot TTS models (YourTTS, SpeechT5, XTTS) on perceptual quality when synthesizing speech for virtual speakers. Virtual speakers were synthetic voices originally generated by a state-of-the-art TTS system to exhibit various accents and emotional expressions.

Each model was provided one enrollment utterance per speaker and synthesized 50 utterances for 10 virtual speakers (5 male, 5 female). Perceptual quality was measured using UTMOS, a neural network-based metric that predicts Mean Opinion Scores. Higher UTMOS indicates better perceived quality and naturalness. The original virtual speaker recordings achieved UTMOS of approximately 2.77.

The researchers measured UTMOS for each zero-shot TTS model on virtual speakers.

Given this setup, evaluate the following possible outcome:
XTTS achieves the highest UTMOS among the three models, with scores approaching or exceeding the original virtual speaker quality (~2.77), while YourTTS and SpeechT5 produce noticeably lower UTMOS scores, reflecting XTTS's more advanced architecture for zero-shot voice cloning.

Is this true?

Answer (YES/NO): NO